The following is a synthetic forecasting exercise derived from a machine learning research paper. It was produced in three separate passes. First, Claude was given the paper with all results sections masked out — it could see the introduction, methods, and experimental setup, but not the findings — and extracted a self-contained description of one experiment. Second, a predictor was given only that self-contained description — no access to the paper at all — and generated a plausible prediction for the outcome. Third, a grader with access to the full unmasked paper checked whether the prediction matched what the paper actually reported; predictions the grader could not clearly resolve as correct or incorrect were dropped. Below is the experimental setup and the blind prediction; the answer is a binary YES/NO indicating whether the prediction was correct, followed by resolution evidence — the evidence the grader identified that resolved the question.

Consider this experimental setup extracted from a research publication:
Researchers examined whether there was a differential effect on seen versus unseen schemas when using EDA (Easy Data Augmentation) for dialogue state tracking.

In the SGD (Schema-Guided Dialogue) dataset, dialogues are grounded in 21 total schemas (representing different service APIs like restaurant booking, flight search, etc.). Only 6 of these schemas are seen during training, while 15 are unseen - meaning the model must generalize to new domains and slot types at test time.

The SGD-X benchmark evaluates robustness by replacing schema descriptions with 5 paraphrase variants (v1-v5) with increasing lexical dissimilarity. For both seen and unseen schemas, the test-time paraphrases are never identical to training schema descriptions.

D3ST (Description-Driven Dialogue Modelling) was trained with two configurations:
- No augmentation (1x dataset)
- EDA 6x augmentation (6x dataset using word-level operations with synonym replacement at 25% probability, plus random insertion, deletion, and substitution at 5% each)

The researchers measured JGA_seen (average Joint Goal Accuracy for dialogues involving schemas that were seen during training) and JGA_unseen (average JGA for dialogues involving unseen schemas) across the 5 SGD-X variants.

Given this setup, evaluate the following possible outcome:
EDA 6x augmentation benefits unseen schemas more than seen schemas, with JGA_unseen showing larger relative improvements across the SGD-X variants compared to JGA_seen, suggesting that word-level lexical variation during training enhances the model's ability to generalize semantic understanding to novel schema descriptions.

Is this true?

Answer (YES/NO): NO